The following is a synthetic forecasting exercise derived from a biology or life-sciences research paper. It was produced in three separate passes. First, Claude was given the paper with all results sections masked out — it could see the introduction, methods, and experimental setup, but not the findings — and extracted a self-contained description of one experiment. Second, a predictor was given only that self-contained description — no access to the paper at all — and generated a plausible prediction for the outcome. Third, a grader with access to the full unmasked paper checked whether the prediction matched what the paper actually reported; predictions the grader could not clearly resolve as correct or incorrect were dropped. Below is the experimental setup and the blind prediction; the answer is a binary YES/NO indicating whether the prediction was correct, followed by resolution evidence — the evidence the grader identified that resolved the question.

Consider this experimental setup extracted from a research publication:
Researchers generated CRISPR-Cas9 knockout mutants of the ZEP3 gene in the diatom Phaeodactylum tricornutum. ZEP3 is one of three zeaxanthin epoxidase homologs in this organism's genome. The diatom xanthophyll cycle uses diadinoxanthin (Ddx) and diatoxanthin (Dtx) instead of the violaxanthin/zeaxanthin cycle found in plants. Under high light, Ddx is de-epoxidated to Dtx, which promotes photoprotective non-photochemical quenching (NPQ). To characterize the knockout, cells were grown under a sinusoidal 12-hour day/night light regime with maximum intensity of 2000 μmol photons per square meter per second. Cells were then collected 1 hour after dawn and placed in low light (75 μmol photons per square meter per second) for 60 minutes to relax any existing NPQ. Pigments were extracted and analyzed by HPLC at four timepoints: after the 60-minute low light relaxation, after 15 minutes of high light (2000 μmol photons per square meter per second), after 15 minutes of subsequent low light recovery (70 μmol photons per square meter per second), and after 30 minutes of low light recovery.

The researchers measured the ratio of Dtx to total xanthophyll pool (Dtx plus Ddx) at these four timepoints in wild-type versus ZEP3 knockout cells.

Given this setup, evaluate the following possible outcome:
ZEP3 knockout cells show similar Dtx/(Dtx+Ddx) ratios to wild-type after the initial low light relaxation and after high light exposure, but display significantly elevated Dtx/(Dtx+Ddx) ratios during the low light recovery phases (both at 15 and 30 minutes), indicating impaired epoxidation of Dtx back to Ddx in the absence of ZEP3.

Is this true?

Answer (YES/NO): NO